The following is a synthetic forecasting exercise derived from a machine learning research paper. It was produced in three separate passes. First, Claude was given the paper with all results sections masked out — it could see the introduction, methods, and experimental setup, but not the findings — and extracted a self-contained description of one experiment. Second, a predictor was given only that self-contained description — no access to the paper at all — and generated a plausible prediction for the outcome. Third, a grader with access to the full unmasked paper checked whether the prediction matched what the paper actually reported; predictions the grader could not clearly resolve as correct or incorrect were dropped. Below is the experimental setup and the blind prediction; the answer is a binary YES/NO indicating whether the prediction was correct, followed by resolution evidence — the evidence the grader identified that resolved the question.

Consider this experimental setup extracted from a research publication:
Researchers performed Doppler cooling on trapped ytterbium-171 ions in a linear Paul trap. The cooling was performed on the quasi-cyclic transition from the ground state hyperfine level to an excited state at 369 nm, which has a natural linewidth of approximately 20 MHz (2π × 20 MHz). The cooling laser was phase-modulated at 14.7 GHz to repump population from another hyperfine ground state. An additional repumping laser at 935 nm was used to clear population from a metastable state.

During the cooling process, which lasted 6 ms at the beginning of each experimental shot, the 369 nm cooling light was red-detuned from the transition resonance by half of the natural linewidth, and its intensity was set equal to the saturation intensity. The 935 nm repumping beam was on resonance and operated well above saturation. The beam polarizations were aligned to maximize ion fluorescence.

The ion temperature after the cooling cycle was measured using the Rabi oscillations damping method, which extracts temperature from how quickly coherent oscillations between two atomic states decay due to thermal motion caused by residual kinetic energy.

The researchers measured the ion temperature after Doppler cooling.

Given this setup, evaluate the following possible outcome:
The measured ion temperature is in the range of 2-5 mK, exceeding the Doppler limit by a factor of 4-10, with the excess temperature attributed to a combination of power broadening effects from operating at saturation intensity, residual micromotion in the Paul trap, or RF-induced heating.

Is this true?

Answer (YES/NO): NO